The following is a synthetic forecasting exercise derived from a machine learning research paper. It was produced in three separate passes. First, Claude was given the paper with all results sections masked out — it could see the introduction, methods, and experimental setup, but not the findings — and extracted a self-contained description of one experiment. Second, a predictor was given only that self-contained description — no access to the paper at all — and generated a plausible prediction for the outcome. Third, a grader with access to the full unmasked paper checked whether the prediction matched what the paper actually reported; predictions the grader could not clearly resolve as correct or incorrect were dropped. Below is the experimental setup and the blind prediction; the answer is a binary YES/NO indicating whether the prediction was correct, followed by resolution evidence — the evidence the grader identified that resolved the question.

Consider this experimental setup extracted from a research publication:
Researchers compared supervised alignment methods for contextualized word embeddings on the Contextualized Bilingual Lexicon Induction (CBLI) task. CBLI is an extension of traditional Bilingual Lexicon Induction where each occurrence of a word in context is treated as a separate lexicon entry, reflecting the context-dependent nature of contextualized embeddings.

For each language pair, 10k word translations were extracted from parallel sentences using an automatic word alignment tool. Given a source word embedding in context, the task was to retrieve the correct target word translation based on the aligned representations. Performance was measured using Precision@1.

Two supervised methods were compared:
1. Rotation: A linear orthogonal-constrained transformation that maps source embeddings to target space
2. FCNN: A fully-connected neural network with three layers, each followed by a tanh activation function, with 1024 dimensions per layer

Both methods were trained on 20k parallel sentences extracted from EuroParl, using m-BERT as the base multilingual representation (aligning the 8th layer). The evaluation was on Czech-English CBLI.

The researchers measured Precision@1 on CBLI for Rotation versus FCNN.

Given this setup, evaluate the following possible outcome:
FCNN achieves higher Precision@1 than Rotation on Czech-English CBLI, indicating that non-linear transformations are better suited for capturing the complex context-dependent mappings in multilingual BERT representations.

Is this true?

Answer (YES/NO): NO